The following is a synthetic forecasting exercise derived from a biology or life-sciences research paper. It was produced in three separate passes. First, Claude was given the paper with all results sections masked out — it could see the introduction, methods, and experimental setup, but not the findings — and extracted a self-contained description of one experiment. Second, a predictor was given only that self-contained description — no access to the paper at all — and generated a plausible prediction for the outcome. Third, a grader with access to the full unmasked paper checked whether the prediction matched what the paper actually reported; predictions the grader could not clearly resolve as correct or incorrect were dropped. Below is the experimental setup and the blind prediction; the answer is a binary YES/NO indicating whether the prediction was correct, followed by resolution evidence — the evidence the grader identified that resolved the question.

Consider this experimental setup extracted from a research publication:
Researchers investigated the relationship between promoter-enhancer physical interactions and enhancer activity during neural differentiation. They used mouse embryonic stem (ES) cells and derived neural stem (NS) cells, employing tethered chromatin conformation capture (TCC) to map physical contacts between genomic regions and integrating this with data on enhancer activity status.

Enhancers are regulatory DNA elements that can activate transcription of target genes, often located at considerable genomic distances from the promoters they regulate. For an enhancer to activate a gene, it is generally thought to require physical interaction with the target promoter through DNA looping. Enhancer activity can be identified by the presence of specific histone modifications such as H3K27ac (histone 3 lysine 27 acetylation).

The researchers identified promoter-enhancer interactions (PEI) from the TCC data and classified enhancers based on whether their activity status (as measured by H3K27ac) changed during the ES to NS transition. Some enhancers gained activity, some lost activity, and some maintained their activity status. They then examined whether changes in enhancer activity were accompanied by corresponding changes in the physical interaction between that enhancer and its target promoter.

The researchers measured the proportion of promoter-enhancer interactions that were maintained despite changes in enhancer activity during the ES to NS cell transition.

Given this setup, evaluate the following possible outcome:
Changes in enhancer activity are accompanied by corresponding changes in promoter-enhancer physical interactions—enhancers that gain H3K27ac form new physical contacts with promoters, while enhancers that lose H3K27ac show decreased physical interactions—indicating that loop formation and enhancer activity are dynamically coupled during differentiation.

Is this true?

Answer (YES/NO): NO